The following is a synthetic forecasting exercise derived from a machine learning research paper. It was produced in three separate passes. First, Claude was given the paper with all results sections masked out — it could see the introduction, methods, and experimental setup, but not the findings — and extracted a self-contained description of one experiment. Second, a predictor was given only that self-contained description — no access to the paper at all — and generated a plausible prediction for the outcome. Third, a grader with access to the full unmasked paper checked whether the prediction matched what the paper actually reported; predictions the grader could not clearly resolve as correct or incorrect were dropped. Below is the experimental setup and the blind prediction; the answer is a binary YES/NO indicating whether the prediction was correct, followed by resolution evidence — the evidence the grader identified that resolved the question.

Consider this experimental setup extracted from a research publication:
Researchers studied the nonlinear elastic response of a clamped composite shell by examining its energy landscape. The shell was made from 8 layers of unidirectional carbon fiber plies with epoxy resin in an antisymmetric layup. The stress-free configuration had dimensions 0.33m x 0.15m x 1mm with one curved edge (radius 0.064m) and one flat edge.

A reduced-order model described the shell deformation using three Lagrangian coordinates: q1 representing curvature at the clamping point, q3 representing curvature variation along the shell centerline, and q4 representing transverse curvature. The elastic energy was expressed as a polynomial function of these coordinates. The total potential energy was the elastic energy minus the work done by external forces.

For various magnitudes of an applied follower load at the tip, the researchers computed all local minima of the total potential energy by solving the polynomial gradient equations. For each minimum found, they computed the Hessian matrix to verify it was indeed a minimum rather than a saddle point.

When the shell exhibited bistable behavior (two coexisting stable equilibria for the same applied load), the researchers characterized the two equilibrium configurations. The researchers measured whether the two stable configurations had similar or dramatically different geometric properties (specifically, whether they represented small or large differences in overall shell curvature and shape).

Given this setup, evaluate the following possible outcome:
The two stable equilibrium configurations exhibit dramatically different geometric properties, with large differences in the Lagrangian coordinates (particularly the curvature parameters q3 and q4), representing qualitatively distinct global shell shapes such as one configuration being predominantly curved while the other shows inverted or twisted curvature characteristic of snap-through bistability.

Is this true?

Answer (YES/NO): YES